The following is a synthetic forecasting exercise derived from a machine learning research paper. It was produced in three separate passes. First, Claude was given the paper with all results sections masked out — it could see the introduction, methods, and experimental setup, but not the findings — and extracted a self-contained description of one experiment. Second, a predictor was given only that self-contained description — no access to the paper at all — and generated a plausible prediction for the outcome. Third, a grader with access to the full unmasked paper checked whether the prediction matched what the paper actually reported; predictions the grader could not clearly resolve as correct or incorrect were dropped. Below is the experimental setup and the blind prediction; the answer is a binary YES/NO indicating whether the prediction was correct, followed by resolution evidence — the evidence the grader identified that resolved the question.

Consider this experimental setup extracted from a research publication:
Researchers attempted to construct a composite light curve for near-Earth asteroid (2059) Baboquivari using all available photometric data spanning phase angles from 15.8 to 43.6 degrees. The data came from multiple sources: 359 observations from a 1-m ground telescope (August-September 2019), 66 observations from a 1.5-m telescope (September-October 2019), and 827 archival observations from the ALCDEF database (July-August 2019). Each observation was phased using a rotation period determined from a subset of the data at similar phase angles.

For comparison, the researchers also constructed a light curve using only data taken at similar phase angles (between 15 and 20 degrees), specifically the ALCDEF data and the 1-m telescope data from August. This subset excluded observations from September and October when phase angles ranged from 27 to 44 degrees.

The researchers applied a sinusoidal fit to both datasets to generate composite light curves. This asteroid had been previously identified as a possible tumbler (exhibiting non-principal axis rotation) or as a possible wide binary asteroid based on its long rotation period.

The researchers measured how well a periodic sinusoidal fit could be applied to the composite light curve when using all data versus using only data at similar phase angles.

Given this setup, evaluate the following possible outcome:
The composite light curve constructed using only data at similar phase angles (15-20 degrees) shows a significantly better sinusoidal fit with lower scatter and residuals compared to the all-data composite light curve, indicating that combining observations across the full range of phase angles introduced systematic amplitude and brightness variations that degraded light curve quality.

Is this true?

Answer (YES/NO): NO